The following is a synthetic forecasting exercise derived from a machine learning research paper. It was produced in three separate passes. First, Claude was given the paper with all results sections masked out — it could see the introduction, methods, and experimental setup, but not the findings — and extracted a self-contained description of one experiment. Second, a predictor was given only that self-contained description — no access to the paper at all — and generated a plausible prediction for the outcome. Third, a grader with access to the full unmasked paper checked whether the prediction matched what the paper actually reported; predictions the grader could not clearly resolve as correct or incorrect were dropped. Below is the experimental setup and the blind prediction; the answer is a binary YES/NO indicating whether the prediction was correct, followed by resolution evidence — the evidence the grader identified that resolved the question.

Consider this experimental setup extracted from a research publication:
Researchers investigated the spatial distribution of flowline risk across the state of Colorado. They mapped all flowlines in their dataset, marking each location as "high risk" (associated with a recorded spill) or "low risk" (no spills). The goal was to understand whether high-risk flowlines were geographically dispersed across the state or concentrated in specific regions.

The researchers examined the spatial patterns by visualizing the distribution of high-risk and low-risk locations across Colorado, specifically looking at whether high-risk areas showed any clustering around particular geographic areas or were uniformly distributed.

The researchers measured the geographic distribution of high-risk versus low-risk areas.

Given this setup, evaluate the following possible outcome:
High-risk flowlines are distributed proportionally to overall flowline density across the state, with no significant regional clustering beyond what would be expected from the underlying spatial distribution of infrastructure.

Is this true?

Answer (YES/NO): NO